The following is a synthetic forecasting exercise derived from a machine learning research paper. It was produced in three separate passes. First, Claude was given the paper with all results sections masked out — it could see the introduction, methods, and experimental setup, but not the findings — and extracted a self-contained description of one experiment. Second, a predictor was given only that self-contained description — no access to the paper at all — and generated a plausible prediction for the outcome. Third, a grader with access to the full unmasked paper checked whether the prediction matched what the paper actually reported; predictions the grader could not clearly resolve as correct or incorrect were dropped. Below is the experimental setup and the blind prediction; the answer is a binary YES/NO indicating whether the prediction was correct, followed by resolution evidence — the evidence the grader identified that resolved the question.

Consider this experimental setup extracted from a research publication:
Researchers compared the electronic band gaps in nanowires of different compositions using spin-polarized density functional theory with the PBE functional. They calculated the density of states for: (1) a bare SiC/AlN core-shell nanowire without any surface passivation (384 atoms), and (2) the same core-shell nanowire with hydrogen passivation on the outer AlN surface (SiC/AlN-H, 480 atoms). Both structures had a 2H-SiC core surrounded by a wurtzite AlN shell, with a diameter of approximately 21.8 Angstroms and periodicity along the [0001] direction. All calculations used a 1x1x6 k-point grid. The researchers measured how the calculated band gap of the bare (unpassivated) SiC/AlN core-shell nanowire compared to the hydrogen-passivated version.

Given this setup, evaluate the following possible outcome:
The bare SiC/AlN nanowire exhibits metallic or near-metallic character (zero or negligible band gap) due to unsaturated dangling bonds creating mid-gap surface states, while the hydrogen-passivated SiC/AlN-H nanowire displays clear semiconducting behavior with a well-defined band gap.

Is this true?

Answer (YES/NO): NO